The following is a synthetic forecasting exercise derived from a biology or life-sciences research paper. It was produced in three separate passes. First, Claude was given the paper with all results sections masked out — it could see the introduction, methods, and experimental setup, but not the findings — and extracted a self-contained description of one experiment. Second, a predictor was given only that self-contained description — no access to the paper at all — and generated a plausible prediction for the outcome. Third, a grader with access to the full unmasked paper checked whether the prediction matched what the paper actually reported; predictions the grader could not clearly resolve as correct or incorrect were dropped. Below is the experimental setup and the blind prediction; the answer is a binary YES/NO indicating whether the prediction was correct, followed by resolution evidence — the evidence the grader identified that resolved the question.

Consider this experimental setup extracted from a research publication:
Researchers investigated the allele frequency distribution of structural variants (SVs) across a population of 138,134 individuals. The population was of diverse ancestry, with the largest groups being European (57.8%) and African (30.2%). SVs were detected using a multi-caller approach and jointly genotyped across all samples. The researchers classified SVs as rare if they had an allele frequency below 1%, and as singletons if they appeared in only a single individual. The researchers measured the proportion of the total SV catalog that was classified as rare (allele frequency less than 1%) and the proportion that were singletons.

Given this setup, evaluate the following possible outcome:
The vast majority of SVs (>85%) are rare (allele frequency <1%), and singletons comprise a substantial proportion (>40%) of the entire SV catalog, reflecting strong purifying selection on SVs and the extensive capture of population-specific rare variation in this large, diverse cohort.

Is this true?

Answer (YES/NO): YES